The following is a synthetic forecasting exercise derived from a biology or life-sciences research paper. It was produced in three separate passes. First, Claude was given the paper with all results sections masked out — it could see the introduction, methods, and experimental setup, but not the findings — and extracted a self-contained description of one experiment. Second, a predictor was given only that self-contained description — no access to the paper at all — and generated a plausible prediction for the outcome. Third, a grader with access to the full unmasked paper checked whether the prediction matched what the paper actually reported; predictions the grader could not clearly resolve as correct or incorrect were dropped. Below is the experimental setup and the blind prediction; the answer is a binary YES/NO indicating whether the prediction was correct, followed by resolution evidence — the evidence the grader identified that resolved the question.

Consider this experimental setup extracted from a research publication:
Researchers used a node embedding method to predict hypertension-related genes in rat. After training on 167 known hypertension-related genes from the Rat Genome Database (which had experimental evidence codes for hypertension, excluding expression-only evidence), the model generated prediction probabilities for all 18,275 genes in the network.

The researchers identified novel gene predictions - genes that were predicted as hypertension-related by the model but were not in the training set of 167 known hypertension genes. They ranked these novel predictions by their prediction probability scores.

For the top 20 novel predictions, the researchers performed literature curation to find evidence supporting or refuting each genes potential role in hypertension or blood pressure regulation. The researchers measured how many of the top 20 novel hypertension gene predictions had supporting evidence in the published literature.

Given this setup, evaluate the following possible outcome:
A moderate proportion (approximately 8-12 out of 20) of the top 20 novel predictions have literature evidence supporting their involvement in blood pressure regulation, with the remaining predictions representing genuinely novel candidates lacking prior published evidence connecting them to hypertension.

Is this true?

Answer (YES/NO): NO